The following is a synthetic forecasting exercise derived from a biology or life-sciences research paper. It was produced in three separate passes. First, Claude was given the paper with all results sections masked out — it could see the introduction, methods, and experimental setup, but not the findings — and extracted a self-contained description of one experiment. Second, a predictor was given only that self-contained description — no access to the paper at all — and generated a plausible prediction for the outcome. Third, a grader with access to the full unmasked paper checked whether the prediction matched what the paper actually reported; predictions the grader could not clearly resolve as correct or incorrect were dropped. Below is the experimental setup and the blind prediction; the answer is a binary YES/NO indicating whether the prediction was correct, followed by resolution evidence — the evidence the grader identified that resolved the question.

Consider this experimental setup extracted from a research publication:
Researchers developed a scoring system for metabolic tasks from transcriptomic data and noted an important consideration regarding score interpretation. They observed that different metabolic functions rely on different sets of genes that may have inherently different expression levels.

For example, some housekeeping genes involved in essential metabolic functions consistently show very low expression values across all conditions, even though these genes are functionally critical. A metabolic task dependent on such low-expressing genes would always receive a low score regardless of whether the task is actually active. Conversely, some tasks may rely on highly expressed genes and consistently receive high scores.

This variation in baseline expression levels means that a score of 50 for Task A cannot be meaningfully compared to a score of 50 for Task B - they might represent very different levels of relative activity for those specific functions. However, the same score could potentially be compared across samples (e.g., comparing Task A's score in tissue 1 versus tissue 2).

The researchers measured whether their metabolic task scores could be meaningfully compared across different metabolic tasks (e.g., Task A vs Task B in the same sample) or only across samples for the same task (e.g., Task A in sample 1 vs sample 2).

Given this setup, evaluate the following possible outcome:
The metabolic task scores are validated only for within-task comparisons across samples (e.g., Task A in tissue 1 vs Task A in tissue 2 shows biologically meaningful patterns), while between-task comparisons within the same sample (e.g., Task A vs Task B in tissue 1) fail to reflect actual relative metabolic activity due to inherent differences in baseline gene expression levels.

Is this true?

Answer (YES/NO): YES